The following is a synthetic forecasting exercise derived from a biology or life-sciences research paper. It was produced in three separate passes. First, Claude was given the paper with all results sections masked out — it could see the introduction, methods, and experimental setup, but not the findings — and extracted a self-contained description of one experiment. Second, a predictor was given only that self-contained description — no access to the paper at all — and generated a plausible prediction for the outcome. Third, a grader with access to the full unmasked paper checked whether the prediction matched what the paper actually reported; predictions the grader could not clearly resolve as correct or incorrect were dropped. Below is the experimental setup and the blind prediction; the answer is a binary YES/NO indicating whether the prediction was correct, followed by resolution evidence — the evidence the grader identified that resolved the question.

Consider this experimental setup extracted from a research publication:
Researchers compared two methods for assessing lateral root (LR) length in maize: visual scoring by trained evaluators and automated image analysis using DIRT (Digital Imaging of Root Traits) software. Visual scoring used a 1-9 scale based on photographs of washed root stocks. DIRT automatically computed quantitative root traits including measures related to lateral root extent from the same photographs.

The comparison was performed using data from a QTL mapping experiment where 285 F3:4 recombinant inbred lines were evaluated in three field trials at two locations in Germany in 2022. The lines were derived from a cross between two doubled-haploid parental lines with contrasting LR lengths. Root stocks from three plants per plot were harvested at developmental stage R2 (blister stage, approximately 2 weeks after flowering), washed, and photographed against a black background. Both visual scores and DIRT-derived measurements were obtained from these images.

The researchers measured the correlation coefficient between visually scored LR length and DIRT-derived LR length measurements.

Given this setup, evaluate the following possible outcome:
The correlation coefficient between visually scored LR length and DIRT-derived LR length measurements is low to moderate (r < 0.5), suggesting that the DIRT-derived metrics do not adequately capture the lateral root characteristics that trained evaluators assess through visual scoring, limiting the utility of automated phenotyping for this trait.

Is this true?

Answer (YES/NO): NO